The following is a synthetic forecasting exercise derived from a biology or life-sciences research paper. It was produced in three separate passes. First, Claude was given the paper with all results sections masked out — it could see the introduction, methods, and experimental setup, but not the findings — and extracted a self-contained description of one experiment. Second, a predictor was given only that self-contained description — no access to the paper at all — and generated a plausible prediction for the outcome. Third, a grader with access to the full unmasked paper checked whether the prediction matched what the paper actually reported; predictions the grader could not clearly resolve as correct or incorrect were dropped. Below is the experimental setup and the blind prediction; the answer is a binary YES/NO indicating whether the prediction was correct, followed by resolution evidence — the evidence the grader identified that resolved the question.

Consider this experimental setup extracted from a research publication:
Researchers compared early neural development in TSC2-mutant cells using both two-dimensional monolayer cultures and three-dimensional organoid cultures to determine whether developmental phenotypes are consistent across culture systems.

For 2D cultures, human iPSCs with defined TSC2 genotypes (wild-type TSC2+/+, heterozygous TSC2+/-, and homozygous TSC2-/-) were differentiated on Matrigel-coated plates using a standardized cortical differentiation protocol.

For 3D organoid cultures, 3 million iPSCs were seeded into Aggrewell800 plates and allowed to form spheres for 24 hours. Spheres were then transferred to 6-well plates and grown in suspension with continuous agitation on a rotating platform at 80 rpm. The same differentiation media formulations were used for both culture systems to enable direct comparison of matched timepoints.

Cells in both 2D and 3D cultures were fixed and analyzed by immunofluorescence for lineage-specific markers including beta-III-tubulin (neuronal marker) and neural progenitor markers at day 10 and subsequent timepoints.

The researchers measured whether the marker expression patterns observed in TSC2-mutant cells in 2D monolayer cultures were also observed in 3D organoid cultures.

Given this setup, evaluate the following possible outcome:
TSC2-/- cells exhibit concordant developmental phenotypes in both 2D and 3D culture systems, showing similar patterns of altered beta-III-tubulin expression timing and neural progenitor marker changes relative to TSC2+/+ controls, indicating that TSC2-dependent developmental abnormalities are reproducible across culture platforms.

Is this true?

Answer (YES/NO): YES